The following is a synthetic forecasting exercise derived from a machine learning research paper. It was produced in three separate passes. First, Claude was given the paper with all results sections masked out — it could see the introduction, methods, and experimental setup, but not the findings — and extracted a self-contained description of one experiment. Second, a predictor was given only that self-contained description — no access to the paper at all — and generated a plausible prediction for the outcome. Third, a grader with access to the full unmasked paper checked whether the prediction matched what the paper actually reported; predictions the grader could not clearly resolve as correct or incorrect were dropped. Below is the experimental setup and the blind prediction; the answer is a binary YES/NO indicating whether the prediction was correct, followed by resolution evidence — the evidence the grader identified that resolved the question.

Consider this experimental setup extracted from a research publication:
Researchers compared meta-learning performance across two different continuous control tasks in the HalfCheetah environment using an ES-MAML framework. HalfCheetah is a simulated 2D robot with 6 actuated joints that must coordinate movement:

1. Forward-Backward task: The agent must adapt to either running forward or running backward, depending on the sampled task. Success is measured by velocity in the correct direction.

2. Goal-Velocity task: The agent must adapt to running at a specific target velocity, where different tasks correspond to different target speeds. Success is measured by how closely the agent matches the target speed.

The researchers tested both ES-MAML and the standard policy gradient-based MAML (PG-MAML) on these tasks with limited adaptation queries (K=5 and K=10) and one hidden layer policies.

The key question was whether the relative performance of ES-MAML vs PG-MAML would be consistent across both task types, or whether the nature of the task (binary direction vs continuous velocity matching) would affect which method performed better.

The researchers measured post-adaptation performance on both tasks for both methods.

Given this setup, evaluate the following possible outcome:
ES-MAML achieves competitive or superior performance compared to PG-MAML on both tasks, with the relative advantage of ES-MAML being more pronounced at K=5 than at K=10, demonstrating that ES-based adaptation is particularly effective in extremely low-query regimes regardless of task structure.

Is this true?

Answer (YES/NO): NO